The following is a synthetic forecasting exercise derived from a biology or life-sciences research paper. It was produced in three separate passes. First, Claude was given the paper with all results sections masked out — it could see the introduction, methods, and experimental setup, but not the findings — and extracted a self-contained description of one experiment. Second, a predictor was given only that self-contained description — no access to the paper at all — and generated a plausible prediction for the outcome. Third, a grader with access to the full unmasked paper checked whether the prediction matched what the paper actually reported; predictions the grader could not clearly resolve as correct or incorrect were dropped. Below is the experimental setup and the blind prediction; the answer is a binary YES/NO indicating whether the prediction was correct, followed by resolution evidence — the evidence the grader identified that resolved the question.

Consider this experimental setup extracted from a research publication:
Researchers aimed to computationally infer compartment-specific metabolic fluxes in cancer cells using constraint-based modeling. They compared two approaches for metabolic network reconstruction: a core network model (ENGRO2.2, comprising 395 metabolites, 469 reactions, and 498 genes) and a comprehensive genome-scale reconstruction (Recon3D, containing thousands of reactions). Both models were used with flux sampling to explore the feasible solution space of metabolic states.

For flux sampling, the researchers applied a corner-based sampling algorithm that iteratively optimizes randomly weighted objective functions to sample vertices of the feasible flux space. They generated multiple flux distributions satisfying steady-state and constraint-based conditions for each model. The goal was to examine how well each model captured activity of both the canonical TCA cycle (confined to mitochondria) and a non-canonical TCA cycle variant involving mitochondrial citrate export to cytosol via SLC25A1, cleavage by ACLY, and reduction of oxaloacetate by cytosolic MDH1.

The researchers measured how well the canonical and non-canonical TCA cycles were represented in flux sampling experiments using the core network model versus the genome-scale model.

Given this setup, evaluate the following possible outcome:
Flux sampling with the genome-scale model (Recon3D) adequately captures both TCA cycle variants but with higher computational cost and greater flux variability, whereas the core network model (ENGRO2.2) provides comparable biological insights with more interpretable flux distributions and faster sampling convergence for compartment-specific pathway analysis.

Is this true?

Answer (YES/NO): NO